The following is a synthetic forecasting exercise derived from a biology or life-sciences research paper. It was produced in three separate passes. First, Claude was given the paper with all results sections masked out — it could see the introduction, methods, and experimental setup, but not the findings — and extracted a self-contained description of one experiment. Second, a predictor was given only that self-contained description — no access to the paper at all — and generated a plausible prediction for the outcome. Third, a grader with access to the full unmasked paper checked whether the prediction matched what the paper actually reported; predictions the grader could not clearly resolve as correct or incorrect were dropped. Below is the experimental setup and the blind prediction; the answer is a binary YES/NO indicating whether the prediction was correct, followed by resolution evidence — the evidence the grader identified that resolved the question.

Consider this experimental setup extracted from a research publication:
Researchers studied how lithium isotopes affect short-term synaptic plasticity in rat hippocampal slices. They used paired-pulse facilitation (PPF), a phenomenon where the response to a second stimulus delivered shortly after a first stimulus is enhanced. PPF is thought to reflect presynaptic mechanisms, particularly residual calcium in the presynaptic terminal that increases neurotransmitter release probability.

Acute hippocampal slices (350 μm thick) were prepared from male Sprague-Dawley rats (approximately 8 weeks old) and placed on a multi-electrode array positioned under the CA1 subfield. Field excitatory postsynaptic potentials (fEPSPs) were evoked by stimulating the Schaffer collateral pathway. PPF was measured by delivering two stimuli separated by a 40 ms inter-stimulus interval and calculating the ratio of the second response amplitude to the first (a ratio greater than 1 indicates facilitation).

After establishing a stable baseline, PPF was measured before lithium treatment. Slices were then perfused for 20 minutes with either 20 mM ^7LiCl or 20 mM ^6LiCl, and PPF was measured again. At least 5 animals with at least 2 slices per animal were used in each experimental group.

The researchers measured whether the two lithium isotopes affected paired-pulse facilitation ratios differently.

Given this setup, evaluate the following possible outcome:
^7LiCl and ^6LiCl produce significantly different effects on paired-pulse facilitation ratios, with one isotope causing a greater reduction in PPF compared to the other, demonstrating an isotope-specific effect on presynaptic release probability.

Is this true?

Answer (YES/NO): NO